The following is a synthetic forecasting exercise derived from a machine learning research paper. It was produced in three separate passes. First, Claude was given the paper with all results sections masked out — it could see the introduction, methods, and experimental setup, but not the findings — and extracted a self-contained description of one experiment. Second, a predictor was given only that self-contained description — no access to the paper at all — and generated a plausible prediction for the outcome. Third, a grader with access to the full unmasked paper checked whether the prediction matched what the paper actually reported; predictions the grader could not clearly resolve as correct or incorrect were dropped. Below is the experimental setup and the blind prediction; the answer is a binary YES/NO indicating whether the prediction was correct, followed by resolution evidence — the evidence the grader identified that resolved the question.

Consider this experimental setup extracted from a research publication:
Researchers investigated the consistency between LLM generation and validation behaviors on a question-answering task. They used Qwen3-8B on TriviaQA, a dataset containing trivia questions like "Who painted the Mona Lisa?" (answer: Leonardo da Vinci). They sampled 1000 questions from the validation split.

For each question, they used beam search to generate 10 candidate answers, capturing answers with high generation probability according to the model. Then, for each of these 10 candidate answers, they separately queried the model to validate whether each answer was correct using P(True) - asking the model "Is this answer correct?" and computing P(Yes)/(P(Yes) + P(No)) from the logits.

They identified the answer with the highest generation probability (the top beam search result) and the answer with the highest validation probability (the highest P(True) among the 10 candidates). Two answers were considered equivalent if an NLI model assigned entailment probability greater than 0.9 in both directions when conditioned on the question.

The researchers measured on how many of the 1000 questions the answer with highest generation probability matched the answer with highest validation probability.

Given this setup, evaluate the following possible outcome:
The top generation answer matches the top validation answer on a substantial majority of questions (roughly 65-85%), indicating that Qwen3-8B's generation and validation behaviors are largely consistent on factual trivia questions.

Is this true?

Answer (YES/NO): NO